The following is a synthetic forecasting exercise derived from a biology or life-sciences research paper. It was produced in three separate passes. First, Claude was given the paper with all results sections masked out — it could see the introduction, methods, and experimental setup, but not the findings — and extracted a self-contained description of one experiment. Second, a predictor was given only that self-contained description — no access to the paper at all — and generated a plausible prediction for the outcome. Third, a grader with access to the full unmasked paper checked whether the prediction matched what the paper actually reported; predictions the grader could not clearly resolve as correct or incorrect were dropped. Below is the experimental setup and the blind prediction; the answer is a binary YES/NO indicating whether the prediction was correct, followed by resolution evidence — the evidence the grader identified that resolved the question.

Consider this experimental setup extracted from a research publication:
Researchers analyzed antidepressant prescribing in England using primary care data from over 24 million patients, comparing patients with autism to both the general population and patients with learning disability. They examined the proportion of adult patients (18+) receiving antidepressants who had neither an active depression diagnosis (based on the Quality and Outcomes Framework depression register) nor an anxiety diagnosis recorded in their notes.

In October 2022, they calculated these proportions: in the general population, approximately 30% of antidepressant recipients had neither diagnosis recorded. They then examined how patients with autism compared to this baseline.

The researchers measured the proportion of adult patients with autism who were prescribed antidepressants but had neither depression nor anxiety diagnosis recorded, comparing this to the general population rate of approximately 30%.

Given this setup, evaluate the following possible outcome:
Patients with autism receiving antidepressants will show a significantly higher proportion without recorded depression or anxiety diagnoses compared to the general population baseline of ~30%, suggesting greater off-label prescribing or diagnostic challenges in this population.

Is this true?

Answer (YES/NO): NO